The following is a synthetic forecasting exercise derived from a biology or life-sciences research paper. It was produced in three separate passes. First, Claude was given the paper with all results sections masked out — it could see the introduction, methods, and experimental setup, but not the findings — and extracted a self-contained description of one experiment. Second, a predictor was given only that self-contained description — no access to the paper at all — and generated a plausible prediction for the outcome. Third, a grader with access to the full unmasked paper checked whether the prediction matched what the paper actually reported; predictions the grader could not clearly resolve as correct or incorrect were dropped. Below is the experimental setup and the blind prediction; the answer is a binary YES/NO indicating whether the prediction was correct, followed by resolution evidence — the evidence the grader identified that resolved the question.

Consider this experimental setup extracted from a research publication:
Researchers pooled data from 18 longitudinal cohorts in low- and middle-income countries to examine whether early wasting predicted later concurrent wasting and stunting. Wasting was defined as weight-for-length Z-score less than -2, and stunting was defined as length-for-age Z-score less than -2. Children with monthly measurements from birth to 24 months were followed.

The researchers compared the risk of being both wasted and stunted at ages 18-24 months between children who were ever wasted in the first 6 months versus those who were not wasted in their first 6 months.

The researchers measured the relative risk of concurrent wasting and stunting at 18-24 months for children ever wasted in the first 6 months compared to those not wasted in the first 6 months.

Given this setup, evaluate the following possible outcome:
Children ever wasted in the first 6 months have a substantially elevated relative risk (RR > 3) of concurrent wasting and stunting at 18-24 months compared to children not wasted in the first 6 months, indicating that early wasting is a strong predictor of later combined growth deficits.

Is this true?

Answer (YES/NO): NO